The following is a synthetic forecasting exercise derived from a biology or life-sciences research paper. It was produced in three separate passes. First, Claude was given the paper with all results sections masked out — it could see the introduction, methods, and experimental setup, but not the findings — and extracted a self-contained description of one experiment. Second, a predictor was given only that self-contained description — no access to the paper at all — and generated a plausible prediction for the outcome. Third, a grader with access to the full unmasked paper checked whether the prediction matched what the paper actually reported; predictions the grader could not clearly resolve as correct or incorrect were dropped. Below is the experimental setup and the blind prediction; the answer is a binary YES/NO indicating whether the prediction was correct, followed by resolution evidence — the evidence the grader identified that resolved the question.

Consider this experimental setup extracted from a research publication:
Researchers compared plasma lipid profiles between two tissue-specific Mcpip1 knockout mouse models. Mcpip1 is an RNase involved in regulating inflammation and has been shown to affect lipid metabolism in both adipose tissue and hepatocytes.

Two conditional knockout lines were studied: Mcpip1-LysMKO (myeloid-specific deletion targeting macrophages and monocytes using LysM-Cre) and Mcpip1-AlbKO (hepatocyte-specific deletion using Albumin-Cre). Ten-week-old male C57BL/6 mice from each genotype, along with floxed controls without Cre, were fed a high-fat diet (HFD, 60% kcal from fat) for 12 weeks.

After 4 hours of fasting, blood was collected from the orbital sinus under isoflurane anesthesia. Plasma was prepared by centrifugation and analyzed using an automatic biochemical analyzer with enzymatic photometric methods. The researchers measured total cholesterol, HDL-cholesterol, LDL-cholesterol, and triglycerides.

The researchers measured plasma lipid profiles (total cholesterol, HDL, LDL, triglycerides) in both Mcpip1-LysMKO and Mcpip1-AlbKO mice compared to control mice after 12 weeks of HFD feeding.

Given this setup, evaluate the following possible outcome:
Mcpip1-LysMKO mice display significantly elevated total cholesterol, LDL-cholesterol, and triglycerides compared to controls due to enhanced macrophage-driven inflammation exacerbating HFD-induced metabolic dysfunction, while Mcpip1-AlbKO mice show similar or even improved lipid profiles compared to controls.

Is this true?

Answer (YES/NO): NO